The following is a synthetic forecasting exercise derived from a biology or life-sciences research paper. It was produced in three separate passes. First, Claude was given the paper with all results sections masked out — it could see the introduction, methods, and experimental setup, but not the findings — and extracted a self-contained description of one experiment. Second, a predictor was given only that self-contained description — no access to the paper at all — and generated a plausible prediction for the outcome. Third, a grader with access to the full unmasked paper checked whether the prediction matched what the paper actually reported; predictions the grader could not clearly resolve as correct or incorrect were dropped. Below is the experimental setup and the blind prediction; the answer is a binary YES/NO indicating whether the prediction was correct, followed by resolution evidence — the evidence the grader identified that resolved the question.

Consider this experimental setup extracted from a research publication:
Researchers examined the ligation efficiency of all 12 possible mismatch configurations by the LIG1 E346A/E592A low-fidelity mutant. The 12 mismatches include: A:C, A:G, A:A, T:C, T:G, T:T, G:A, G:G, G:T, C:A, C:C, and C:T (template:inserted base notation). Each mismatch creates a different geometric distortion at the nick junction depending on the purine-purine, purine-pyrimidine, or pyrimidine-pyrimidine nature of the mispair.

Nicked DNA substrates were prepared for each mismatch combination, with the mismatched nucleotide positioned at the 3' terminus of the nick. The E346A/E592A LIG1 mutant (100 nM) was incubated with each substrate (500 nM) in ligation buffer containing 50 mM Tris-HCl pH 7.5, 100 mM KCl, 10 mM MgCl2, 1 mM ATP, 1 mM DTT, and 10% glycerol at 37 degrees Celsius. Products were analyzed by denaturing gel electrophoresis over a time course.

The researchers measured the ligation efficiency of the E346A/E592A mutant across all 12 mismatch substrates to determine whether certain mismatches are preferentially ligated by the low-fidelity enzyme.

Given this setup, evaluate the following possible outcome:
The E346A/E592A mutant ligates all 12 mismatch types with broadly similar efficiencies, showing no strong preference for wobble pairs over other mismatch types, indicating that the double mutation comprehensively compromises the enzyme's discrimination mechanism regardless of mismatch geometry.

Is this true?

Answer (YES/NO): NO